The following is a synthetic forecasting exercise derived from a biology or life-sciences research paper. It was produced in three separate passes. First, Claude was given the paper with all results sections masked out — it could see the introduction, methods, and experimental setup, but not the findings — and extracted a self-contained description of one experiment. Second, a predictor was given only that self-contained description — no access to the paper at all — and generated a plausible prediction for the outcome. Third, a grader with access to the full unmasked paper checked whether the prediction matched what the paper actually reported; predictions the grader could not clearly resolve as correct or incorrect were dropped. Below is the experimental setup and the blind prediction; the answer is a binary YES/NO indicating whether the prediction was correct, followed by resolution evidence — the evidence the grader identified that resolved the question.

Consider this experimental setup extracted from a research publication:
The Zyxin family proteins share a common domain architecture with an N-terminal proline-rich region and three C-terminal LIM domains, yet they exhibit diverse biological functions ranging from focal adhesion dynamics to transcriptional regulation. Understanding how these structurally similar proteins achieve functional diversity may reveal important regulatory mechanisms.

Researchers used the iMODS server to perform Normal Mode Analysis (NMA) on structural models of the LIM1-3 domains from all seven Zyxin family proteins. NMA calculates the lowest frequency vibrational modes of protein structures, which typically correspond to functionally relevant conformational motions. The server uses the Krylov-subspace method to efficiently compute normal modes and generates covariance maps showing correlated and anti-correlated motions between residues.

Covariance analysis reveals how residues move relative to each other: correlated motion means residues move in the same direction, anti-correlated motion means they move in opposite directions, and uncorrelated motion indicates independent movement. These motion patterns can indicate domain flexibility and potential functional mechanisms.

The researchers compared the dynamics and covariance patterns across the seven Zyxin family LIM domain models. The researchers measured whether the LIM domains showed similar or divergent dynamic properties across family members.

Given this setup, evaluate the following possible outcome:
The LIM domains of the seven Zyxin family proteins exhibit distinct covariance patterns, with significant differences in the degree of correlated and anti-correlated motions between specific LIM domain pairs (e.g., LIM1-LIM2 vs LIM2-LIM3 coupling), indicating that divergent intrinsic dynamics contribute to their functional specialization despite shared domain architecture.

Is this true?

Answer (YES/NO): NO